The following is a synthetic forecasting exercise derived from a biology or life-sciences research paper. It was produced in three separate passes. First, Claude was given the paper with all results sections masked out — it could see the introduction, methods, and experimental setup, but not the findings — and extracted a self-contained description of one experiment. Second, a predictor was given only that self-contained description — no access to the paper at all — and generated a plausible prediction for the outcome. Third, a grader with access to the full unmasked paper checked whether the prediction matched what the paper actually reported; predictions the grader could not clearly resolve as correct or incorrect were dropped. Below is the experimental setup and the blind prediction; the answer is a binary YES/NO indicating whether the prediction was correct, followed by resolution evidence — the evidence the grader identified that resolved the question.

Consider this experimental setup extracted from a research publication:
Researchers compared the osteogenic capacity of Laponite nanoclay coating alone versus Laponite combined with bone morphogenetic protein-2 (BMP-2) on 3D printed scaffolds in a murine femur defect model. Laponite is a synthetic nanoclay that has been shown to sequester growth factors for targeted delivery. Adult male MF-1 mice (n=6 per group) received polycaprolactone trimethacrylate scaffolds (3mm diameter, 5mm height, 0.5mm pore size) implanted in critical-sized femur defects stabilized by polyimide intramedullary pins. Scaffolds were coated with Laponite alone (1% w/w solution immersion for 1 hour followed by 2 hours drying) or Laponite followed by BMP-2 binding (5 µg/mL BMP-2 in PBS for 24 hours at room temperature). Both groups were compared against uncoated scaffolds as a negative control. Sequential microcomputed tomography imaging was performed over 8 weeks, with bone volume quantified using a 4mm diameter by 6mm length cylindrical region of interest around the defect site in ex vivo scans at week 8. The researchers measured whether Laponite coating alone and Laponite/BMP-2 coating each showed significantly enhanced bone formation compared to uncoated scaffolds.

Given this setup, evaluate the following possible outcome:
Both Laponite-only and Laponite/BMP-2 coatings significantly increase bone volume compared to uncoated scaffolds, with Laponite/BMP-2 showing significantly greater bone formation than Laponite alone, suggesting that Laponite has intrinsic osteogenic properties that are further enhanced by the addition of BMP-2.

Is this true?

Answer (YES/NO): NO